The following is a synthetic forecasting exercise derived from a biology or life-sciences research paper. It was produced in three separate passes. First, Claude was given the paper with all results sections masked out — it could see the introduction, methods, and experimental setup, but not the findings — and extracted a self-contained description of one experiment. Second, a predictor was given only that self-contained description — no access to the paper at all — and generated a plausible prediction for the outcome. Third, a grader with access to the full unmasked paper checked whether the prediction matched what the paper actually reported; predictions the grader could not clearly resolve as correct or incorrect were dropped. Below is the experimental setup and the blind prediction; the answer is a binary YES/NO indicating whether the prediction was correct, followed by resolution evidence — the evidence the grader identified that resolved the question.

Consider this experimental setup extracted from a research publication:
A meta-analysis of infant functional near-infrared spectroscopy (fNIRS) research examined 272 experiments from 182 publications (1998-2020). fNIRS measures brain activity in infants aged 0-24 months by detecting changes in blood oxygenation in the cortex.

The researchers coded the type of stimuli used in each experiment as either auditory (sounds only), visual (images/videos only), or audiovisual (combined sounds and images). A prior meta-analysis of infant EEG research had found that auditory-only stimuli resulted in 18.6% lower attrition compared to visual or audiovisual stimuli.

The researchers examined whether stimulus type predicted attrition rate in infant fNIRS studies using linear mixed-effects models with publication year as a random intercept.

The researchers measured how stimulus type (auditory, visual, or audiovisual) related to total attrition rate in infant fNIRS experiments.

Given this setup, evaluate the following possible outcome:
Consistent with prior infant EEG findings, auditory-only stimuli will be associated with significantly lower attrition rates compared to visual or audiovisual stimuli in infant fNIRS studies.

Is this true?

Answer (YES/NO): NO